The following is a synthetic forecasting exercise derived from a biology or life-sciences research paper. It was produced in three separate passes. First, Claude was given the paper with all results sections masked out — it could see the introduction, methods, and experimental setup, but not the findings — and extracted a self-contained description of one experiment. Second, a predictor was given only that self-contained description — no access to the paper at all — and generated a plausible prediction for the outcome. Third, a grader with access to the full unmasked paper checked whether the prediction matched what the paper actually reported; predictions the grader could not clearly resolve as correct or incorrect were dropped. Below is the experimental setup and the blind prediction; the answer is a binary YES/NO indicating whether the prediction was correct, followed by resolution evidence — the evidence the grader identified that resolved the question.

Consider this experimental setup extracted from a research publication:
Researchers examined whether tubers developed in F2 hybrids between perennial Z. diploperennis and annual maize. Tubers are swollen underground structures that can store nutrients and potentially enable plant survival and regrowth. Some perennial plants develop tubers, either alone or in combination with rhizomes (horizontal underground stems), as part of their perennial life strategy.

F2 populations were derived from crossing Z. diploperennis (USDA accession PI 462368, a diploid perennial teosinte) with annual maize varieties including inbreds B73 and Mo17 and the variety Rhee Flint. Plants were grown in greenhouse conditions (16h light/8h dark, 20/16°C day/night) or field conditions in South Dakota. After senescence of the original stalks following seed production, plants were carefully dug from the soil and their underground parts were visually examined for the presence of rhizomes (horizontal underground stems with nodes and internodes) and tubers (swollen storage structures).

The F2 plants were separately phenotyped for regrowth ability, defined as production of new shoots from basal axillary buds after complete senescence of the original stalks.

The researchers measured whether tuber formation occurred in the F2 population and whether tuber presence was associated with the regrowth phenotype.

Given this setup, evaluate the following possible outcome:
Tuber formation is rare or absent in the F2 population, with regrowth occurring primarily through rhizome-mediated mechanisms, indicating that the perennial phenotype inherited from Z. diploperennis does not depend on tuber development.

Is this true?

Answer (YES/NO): NO